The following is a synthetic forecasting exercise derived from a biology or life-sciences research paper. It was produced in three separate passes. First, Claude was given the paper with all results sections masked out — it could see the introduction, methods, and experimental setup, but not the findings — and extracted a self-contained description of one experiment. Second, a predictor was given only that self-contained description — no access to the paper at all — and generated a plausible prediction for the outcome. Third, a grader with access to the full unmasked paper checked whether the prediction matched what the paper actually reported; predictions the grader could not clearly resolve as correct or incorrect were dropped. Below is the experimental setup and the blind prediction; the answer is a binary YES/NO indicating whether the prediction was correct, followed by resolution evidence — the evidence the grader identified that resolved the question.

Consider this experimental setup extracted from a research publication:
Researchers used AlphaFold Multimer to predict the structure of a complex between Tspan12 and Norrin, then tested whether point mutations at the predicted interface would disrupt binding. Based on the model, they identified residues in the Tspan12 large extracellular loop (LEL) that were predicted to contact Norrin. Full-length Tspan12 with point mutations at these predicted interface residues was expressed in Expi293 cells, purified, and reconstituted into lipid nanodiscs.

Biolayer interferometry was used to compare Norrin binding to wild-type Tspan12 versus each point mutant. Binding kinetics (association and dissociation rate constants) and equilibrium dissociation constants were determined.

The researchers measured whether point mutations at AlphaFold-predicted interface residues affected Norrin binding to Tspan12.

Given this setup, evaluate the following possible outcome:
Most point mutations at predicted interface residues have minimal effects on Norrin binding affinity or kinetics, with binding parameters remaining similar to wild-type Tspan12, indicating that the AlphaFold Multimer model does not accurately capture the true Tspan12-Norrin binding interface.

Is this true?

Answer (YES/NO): NO